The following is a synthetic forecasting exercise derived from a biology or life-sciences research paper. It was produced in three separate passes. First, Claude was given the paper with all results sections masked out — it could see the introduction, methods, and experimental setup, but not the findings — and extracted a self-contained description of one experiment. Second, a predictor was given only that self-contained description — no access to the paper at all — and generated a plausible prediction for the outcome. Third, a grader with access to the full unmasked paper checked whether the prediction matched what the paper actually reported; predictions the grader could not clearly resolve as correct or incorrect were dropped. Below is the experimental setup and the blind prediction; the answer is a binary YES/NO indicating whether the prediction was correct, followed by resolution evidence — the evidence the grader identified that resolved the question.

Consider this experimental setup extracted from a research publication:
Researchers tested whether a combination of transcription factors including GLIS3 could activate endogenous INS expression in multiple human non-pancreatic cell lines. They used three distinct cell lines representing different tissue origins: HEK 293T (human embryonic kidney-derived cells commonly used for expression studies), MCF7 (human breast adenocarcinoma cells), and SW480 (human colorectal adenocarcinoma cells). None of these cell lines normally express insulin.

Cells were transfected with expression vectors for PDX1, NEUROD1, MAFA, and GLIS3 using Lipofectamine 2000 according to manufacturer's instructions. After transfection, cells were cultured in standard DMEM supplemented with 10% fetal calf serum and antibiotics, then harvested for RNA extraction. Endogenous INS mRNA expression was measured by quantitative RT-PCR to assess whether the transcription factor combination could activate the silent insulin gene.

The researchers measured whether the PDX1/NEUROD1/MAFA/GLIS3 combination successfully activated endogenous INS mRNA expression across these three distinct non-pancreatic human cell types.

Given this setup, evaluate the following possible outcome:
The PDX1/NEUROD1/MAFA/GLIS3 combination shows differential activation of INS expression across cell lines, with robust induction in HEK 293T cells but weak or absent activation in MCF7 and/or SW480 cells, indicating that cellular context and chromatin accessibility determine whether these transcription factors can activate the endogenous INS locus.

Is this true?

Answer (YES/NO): NO